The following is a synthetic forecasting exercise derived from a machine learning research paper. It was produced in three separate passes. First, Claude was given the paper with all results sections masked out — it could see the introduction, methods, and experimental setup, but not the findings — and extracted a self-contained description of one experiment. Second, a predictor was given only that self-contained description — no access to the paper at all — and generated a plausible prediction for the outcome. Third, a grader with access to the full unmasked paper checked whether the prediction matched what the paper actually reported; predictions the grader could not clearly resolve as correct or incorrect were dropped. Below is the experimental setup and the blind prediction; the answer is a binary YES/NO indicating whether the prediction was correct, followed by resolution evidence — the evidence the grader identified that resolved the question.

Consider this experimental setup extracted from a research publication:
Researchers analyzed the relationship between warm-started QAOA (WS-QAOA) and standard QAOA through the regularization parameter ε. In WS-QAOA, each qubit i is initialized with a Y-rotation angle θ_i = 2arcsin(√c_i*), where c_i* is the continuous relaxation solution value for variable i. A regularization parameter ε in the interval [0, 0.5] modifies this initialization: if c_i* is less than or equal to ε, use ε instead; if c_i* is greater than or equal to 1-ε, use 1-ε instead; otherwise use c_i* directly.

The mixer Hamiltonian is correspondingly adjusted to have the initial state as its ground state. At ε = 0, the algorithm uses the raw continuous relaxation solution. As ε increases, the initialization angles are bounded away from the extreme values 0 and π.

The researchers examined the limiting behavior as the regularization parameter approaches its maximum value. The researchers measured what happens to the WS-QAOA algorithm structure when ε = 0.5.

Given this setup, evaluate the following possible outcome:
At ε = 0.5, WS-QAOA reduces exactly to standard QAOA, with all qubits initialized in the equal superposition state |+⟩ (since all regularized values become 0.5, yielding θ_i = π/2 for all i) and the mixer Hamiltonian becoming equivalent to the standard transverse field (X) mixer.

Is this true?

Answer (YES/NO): YES